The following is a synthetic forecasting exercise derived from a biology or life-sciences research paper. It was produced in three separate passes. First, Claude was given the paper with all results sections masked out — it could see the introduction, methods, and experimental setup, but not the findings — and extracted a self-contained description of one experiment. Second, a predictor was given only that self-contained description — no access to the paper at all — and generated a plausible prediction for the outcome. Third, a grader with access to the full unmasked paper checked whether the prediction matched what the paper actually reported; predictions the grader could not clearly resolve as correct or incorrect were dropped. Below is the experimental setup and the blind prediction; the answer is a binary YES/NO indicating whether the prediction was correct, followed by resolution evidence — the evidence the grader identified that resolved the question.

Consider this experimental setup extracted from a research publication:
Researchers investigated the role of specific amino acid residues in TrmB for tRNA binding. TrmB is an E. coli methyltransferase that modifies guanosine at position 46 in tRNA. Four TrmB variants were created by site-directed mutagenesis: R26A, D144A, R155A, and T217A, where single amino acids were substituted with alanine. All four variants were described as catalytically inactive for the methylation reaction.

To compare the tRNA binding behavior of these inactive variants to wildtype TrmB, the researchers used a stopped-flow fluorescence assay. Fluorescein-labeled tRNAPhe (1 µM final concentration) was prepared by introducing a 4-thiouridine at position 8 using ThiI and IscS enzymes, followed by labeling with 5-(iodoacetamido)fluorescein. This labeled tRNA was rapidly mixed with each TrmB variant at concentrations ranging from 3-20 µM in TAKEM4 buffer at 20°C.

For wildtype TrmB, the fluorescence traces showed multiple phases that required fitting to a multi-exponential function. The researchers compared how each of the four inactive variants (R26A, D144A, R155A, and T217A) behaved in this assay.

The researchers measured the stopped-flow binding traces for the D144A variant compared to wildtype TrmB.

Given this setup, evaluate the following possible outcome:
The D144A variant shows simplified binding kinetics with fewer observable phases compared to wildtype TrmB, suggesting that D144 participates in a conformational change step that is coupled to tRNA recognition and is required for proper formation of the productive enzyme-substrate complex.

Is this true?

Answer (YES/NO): NO